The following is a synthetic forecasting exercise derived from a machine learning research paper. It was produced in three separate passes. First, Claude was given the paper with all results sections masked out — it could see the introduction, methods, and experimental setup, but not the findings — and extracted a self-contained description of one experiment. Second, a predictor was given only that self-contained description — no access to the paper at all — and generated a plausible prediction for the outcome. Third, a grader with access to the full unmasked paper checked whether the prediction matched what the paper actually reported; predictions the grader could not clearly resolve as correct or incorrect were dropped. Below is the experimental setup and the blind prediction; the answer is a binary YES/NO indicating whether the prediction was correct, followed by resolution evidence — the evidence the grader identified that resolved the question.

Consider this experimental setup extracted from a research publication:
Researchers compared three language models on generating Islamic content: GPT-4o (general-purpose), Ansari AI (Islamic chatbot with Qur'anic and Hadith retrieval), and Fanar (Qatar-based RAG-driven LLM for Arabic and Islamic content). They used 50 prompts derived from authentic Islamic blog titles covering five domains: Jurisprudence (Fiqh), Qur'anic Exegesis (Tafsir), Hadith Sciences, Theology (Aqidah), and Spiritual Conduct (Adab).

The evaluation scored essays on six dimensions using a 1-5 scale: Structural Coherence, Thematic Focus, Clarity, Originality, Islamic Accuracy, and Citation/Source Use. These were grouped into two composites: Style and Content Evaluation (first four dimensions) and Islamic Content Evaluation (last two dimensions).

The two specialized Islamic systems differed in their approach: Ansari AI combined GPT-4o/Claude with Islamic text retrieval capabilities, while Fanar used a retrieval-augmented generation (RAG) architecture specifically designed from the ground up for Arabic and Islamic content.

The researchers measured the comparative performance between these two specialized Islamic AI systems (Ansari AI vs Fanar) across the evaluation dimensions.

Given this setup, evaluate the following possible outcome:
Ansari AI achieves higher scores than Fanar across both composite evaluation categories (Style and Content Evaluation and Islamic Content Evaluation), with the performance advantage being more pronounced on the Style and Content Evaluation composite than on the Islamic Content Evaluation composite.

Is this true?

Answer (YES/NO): NO